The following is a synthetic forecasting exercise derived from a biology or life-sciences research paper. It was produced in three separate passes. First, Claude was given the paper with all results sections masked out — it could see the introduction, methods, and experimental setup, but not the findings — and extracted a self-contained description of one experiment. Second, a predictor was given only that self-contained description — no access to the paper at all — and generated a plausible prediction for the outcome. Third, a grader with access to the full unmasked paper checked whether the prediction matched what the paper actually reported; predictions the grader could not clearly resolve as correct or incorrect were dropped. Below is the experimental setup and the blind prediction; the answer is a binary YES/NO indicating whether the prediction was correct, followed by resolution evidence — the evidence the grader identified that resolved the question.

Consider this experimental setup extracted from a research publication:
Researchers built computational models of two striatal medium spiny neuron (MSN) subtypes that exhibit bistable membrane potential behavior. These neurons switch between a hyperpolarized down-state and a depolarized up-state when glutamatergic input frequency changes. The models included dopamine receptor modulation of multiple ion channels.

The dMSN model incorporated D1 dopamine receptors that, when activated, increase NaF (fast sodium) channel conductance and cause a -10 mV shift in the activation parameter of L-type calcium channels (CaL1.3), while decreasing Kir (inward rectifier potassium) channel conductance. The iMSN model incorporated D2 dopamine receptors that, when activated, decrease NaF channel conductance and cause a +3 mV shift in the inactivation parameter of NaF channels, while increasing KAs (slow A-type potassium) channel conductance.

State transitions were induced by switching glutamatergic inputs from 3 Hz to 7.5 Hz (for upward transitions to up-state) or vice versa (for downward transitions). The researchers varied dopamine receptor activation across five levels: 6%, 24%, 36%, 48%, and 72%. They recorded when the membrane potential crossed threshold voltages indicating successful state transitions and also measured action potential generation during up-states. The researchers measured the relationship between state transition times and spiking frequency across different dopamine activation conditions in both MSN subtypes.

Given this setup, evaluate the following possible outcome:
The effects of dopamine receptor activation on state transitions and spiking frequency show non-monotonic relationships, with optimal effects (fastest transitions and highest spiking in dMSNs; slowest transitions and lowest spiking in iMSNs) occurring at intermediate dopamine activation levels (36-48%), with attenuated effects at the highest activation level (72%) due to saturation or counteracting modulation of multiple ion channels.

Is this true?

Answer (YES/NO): NO